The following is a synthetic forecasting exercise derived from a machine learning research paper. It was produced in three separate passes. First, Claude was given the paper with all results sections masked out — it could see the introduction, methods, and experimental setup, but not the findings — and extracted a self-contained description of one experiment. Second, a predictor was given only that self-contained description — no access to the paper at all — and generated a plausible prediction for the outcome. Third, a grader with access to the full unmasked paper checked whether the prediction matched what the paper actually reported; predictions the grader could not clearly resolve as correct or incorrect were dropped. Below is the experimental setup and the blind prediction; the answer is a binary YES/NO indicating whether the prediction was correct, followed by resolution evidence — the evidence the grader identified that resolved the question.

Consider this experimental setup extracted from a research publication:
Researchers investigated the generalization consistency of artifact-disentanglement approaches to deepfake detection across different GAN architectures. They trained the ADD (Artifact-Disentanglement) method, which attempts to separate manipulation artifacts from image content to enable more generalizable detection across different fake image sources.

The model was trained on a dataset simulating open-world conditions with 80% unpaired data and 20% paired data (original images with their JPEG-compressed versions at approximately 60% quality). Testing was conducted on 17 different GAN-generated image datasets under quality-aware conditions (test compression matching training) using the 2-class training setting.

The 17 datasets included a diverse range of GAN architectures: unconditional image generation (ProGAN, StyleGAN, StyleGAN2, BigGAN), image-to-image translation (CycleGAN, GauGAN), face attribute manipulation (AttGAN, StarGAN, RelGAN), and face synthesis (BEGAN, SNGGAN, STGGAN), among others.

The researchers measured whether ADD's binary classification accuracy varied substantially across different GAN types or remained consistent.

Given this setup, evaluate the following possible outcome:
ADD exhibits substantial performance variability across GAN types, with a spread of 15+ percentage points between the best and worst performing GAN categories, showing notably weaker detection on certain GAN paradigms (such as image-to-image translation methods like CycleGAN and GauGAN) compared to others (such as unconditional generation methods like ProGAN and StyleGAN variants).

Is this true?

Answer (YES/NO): NO